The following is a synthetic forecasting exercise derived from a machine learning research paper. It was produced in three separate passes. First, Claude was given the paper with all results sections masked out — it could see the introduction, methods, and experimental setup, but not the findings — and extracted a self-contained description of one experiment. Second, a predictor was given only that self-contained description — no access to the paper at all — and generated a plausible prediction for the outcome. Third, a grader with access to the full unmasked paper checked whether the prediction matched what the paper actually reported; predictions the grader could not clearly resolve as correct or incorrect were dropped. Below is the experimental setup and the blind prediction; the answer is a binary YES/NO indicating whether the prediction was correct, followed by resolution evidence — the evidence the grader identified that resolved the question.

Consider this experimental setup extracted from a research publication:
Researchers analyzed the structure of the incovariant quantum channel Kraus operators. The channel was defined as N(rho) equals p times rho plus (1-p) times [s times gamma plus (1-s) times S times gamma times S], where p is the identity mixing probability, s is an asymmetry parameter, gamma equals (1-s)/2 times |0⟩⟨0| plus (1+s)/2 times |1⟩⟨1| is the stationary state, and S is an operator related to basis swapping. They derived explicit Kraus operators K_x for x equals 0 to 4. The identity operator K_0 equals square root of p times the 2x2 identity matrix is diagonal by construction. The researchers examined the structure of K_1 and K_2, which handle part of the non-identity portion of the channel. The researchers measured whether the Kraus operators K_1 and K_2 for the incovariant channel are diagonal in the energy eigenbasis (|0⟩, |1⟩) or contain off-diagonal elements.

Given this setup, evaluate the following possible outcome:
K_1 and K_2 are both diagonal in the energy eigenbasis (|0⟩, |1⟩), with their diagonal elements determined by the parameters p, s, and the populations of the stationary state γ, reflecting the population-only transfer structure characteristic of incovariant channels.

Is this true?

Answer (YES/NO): NO